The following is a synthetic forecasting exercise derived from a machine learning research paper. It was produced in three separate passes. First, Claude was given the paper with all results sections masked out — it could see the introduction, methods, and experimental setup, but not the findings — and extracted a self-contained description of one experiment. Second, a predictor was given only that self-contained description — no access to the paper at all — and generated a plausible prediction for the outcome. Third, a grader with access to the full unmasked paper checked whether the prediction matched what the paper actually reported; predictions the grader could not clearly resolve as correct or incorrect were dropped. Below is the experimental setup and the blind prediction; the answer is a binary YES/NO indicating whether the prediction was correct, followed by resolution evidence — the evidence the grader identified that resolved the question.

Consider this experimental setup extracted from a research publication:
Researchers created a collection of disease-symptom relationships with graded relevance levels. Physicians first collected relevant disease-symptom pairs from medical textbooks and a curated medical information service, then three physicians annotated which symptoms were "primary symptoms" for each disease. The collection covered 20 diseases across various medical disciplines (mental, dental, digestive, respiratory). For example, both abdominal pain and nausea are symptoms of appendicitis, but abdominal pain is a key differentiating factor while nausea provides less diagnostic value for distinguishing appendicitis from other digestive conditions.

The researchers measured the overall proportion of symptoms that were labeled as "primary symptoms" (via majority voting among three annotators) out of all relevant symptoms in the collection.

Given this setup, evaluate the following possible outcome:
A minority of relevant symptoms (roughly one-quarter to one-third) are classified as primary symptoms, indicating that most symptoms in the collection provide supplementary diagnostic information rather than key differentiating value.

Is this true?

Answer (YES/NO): YES